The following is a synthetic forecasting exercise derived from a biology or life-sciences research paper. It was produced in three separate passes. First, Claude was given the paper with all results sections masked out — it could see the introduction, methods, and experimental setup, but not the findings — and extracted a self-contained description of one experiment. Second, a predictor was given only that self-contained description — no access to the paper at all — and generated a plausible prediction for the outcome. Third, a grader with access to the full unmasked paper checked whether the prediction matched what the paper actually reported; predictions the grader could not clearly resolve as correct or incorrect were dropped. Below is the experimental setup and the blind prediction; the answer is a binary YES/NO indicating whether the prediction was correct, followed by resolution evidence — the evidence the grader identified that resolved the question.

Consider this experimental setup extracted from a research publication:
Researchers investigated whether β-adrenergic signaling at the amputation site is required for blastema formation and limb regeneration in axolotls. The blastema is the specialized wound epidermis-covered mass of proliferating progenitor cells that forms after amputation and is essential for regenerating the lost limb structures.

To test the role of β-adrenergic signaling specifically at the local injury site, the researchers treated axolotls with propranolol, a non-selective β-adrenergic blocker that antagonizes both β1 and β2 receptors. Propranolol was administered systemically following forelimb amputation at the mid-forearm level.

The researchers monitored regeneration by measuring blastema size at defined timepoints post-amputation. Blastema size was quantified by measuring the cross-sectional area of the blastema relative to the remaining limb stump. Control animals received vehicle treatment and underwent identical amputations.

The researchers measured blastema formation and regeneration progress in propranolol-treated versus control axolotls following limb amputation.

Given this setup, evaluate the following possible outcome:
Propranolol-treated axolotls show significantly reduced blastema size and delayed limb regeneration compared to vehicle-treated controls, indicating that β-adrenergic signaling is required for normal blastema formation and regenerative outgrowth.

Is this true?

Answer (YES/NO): NO